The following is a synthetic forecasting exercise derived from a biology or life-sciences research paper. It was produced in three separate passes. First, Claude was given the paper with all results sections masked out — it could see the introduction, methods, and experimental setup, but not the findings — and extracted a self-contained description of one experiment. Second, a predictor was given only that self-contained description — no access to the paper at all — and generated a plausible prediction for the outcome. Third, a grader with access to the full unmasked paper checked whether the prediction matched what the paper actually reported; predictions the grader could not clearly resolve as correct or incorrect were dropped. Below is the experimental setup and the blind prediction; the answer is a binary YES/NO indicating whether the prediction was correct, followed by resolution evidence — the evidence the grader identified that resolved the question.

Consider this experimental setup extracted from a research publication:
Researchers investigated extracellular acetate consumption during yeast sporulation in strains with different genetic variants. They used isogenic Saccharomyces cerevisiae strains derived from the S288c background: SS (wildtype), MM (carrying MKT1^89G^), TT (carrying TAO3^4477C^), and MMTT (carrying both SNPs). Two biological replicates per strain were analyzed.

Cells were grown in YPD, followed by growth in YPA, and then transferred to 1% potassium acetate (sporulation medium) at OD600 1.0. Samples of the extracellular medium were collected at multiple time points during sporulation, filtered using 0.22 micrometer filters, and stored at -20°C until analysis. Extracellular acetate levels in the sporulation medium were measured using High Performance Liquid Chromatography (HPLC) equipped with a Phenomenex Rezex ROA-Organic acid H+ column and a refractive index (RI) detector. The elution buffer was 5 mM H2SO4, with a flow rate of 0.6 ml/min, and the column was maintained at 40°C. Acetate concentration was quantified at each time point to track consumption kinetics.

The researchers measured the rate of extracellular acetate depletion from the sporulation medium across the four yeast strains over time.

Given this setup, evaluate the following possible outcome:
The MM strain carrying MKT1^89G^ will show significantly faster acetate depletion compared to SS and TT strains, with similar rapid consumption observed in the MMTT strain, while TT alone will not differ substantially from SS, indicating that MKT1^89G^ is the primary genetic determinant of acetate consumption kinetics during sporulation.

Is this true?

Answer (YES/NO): NO